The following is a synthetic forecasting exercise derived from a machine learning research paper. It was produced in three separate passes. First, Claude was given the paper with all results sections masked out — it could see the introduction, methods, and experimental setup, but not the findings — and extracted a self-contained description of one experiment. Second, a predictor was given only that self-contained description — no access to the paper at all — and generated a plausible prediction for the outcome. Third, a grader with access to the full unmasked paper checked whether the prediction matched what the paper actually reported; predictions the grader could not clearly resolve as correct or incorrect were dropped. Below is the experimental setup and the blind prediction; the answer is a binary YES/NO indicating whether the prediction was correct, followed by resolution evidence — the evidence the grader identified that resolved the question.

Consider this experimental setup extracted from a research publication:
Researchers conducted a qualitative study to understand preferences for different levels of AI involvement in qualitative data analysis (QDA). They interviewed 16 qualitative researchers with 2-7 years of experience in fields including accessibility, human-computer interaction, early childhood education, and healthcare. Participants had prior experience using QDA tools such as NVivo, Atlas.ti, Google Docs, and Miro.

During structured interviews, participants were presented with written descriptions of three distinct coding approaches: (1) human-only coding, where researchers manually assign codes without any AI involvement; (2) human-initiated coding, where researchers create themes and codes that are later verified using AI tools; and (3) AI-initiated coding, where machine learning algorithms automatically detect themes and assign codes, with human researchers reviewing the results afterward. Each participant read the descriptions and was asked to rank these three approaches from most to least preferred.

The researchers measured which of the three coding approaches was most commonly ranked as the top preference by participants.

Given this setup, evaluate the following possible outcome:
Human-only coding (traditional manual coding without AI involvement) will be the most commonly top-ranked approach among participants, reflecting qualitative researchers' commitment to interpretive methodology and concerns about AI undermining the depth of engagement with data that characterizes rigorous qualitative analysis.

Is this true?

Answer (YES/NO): YES